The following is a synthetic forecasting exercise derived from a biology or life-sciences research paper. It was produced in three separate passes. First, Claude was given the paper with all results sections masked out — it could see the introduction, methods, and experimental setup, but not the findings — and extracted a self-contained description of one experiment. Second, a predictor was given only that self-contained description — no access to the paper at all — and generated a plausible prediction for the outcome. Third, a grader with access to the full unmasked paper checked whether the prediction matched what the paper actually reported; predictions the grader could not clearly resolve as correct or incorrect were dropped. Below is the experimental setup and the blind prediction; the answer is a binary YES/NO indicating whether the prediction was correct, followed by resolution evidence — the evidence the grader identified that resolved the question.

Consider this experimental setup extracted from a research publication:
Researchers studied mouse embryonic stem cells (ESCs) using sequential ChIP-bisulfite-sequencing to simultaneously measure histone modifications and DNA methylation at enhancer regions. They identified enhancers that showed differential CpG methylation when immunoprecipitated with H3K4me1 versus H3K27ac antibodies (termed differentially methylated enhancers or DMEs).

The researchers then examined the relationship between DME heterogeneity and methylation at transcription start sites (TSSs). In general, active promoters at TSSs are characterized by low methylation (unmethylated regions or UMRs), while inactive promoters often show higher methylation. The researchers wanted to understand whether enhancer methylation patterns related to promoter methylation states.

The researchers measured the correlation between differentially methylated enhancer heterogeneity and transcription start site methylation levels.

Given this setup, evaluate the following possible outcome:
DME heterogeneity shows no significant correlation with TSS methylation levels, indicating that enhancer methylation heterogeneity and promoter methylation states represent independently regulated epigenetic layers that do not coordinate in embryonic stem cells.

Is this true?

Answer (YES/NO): NO